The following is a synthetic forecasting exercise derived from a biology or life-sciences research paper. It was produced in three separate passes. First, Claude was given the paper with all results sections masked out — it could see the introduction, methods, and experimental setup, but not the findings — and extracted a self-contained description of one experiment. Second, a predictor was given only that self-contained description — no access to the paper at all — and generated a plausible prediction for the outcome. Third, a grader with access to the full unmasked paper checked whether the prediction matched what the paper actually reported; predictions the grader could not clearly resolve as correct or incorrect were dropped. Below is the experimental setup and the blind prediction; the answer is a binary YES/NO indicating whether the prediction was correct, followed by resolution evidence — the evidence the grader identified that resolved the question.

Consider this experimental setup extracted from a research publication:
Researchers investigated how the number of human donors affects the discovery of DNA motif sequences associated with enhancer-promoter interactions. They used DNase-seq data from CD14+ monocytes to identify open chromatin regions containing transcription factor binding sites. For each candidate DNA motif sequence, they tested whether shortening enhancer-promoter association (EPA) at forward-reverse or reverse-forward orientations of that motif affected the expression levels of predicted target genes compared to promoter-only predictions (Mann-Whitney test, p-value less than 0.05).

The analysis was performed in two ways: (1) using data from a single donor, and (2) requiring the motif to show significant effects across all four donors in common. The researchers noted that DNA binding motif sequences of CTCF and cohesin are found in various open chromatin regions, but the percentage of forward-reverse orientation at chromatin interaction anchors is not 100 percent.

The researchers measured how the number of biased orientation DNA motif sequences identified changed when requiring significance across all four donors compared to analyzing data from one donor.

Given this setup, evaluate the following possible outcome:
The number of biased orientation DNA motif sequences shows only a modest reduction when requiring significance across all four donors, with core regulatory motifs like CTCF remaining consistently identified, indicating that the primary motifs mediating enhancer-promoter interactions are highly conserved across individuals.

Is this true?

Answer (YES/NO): NO